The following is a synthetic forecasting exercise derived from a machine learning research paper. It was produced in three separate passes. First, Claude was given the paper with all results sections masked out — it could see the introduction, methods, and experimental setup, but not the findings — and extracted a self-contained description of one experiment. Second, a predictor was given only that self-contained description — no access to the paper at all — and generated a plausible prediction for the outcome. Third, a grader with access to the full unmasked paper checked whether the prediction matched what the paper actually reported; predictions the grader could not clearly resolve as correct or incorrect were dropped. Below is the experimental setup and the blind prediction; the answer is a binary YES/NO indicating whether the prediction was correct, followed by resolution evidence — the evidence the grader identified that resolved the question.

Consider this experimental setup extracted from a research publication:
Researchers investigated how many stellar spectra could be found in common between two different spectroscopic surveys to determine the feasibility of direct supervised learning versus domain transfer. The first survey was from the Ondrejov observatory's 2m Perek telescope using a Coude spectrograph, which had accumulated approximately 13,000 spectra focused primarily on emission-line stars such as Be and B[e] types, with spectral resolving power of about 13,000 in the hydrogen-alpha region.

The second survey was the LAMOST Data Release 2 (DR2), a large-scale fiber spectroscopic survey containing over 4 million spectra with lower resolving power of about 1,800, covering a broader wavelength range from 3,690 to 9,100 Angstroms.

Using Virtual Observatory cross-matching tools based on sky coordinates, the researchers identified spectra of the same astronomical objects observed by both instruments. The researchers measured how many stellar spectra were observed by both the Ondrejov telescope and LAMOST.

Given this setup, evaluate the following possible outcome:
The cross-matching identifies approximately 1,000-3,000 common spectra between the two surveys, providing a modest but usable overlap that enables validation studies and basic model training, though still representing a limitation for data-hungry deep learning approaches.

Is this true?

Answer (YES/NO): NO